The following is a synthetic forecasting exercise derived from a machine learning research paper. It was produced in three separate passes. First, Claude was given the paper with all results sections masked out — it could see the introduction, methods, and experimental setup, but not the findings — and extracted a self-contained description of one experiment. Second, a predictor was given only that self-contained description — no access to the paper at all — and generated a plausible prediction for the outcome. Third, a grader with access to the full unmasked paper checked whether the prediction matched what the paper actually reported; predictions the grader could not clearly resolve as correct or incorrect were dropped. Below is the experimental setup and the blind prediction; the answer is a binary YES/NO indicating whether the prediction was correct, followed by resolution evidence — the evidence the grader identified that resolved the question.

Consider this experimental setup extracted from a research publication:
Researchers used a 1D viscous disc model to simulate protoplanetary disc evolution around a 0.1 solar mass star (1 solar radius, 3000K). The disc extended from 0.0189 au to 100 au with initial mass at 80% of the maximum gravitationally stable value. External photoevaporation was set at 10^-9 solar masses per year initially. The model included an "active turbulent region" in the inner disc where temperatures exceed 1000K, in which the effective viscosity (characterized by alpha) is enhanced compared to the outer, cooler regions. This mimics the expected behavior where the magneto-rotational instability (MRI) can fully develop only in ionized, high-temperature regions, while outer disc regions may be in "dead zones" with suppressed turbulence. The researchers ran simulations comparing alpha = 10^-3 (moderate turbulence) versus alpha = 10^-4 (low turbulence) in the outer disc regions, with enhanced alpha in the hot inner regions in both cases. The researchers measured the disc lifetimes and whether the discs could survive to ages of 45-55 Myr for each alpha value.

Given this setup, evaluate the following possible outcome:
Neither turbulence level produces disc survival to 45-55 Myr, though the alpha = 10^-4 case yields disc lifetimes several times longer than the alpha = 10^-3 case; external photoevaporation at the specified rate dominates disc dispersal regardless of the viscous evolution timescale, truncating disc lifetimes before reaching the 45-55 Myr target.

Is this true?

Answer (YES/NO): NO